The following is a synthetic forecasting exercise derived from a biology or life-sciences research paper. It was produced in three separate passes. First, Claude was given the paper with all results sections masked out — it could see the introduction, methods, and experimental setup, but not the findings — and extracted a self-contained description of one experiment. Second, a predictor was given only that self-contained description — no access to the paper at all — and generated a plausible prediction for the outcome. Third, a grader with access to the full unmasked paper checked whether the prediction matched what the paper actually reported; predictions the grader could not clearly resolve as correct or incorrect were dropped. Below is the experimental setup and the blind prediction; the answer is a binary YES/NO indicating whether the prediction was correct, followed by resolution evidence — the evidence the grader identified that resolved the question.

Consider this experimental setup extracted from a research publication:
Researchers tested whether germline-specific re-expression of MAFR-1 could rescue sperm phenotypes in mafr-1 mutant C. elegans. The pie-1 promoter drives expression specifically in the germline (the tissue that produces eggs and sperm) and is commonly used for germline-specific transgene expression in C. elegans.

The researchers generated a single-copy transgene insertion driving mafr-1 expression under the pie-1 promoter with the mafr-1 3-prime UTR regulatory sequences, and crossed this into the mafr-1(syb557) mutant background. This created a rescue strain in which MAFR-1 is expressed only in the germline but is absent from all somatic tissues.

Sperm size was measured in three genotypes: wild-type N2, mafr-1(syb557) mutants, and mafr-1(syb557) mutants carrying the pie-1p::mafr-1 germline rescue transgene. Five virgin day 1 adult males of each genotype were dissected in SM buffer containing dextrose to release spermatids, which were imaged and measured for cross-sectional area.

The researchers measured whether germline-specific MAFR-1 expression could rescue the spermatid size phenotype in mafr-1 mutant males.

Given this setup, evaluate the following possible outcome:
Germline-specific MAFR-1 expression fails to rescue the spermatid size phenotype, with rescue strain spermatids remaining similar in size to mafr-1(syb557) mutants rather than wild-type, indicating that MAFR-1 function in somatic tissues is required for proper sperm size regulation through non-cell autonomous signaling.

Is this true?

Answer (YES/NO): NO